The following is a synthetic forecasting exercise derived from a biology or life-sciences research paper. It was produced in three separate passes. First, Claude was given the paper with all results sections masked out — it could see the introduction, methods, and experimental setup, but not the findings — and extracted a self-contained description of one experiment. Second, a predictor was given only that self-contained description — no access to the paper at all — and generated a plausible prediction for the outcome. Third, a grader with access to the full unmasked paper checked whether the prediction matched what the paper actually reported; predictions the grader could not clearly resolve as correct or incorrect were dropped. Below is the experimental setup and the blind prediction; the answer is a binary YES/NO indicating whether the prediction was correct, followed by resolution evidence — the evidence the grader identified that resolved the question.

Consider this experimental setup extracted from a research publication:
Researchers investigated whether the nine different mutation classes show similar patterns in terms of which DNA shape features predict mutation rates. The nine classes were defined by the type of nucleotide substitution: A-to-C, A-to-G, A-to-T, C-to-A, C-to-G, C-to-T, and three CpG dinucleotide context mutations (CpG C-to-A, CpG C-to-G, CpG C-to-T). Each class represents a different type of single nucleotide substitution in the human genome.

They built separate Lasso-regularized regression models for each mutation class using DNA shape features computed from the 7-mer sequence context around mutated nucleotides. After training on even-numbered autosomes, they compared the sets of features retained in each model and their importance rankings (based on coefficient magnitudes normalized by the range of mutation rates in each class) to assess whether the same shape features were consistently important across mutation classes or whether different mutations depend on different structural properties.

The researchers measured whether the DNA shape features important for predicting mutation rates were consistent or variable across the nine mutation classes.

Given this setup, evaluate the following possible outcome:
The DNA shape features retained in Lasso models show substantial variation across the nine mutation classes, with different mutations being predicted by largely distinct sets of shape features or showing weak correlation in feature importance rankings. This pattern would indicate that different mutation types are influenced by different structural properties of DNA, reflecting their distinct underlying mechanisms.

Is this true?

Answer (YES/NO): NO